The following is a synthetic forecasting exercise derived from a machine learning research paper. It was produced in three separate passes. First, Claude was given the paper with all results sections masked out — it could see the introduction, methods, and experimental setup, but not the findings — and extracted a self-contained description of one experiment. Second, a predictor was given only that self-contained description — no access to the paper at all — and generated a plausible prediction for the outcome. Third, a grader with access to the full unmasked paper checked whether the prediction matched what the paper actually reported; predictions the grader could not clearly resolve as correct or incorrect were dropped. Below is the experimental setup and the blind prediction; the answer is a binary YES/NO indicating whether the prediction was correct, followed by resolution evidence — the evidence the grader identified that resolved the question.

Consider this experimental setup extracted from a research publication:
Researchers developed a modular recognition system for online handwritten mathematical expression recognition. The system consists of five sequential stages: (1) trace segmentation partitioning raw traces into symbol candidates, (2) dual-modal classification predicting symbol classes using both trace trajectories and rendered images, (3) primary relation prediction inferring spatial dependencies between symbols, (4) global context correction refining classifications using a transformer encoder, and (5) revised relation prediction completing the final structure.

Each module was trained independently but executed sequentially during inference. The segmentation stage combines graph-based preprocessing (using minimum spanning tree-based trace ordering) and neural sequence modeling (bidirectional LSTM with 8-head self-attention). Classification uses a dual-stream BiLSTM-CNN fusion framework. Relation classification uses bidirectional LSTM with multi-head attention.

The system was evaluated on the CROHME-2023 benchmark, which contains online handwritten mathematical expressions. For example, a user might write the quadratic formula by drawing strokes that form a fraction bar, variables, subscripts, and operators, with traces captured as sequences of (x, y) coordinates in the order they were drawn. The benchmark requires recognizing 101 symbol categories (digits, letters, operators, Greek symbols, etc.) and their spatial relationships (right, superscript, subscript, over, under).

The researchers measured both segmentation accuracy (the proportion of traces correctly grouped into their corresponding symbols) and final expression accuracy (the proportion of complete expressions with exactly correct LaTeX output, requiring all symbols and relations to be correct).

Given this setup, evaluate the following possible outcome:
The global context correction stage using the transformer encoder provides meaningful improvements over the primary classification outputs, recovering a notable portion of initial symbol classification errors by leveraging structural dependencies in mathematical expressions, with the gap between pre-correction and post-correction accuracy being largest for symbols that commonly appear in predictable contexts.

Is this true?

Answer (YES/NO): NO